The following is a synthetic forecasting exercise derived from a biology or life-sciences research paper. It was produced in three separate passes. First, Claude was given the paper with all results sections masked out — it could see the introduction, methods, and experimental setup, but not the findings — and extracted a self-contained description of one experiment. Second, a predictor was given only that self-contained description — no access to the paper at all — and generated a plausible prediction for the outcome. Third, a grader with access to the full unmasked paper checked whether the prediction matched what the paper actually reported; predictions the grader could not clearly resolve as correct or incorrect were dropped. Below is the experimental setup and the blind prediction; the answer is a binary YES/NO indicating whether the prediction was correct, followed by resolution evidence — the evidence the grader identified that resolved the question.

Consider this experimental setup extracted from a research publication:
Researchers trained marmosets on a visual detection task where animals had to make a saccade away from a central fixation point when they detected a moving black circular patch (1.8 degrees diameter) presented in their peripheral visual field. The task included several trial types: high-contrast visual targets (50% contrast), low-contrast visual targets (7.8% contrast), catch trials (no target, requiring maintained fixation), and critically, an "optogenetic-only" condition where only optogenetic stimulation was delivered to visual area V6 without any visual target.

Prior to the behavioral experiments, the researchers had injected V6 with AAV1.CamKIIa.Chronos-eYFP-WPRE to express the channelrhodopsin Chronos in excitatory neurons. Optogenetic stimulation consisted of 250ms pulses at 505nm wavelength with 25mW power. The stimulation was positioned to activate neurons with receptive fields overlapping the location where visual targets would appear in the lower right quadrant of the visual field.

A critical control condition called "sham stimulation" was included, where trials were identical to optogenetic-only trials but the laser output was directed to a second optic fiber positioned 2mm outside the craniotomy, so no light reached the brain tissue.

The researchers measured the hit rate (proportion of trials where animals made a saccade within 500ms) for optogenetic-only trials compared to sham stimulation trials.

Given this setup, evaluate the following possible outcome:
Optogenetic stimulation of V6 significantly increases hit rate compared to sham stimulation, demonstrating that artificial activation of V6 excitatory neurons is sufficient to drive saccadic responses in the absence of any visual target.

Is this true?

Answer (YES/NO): NO